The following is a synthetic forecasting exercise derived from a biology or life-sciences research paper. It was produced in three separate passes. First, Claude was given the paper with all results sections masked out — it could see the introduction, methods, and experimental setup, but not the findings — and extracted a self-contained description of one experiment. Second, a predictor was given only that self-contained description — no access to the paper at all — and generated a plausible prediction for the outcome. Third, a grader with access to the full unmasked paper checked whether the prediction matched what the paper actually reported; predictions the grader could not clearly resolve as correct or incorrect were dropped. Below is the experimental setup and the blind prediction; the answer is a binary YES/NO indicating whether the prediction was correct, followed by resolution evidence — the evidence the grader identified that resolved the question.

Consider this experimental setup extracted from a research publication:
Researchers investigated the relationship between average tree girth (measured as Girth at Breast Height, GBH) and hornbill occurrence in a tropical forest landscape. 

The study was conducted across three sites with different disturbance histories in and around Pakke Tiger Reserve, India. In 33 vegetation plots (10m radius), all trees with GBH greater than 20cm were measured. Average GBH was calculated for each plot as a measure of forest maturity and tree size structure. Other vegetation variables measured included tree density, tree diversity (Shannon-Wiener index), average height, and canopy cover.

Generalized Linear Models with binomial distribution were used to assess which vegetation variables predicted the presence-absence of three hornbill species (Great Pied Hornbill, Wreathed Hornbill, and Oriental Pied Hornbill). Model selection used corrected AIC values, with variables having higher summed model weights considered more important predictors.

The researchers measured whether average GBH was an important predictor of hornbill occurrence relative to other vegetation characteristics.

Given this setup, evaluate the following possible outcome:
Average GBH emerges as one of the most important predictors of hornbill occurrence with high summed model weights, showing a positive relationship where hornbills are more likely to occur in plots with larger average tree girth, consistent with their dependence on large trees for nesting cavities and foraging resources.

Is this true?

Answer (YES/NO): NO